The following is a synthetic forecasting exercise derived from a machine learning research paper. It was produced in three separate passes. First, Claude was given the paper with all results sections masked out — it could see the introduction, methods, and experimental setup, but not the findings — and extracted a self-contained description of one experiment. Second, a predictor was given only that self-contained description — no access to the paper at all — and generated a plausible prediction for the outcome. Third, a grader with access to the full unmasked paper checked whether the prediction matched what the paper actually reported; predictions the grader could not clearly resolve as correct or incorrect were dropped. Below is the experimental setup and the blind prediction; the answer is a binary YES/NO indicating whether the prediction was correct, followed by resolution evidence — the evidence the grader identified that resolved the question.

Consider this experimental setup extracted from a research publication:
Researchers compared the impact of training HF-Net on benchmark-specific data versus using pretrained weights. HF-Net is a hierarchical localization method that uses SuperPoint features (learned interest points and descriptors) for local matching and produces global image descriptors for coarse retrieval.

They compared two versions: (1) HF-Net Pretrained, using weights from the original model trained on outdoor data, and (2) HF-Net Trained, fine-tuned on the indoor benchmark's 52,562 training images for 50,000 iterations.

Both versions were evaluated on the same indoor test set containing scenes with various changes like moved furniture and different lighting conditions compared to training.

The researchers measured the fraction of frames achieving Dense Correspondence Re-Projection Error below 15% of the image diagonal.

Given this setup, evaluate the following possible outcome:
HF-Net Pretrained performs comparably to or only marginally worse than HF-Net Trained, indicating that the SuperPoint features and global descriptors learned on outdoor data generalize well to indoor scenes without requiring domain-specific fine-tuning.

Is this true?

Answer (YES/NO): NO